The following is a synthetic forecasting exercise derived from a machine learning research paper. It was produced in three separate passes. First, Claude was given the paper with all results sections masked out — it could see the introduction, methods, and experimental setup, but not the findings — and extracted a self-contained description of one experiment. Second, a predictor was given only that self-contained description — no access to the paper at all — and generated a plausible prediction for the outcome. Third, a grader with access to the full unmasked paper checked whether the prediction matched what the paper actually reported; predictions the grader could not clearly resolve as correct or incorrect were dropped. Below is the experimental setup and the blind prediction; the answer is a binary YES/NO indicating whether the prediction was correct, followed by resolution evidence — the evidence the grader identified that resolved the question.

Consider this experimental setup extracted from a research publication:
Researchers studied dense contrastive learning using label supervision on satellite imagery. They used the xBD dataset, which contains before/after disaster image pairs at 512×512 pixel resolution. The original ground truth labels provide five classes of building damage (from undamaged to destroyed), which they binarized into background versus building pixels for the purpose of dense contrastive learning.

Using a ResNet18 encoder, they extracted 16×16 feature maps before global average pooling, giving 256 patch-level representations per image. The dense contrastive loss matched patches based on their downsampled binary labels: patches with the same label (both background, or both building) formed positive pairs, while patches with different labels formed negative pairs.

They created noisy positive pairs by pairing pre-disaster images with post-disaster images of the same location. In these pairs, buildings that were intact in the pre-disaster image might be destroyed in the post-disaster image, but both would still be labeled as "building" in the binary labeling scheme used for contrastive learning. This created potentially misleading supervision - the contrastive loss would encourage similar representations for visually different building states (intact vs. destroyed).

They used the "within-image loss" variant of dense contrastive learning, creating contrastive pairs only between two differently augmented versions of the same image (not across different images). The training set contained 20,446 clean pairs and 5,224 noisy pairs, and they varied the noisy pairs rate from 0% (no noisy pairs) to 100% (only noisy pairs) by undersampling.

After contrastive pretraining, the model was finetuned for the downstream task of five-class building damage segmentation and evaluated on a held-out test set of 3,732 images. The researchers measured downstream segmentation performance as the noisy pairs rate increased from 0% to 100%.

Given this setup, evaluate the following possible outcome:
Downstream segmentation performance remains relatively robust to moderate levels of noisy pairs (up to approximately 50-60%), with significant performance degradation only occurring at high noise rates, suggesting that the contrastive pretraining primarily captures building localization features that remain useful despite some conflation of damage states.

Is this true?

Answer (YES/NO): NO